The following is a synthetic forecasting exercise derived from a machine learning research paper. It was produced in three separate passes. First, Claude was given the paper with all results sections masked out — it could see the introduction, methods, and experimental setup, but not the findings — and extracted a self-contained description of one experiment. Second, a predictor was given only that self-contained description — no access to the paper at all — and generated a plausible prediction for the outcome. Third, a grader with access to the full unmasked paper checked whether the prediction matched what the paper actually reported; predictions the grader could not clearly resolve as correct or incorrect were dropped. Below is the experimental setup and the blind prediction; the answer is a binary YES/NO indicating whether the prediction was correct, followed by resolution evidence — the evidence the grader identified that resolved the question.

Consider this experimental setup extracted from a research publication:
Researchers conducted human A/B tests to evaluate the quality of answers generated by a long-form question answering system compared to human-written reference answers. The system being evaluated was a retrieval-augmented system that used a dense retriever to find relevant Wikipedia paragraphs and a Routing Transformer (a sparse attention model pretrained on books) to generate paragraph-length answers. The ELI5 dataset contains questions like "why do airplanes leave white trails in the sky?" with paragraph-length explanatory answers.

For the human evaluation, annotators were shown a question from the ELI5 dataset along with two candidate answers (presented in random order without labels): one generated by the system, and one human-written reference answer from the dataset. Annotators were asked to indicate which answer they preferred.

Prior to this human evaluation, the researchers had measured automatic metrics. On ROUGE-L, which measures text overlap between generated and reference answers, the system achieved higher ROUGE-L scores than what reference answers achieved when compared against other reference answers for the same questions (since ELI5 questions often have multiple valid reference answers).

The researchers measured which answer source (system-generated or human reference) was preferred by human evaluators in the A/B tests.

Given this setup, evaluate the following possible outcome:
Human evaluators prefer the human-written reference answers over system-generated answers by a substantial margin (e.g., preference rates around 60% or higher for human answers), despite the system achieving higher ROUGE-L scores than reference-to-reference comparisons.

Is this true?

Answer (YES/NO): YES